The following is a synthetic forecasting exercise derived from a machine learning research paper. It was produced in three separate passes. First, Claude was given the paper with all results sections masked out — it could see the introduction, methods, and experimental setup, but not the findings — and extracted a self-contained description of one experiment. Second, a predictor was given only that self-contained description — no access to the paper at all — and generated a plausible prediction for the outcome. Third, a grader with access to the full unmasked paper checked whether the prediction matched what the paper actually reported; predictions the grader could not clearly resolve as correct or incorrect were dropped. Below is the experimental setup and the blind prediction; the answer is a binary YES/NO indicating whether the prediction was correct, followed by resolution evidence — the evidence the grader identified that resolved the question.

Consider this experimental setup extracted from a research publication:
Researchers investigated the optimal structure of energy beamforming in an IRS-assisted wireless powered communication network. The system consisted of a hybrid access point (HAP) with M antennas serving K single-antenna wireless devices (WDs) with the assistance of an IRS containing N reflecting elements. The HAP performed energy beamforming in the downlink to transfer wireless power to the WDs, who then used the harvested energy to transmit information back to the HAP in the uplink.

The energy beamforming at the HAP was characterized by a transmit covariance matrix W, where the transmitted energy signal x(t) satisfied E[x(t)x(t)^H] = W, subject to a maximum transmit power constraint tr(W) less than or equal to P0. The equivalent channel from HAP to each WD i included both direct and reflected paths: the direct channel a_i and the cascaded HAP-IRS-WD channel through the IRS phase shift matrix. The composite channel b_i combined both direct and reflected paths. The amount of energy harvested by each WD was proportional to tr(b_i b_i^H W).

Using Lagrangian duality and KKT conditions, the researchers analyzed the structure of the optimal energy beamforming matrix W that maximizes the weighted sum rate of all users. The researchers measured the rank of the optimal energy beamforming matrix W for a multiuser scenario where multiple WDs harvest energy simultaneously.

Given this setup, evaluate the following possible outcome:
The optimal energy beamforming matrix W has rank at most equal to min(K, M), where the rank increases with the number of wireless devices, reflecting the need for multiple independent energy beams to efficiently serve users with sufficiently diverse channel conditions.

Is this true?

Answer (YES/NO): NO